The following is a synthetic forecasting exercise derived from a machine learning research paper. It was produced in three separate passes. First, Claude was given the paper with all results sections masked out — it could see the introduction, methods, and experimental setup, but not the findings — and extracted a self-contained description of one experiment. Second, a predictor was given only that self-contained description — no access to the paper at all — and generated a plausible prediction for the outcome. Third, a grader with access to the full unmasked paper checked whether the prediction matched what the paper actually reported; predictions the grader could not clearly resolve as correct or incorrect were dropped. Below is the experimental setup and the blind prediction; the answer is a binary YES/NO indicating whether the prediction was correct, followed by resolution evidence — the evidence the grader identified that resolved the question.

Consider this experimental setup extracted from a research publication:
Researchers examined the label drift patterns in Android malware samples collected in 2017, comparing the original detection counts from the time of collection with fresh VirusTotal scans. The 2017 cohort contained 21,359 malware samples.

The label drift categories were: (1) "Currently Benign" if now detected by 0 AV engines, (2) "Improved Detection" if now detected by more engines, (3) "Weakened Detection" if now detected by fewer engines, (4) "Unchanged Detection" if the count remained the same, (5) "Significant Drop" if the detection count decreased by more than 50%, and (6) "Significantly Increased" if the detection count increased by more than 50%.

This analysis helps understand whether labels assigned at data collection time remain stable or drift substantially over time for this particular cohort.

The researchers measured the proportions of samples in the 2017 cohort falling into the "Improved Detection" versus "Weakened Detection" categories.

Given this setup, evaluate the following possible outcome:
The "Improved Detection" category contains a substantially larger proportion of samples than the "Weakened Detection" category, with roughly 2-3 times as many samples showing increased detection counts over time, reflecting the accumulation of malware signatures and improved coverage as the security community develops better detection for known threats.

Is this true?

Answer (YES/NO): NO